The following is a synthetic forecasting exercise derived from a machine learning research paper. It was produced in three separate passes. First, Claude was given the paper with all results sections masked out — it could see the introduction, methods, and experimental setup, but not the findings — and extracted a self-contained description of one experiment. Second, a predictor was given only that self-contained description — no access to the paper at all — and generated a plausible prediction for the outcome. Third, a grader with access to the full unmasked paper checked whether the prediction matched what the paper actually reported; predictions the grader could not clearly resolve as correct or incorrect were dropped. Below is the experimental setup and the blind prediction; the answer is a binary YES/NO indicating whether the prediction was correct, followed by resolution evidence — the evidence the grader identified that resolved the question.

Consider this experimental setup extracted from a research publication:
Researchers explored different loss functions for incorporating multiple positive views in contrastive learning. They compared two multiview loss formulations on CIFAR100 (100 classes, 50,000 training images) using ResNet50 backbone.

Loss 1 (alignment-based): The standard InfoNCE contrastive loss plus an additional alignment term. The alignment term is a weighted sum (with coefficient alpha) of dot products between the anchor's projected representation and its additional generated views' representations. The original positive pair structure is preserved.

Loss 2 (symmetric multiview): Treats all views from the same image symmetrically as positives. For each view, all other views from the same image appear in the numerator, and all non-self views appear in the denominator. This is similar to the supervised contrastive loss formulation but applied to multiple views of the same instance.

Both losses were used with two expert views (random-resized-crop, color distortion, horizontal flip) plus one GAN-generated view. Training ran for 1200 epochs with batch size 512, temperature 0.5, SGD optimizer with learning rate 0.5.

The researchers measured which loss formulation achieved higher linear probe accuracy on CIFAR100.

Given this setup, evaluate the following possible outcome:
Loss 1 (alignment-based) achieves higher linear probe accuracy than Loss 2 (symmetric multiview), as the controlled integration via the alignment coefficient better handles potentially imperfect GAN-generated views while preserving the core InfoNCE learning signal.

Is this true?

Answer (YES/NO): YES